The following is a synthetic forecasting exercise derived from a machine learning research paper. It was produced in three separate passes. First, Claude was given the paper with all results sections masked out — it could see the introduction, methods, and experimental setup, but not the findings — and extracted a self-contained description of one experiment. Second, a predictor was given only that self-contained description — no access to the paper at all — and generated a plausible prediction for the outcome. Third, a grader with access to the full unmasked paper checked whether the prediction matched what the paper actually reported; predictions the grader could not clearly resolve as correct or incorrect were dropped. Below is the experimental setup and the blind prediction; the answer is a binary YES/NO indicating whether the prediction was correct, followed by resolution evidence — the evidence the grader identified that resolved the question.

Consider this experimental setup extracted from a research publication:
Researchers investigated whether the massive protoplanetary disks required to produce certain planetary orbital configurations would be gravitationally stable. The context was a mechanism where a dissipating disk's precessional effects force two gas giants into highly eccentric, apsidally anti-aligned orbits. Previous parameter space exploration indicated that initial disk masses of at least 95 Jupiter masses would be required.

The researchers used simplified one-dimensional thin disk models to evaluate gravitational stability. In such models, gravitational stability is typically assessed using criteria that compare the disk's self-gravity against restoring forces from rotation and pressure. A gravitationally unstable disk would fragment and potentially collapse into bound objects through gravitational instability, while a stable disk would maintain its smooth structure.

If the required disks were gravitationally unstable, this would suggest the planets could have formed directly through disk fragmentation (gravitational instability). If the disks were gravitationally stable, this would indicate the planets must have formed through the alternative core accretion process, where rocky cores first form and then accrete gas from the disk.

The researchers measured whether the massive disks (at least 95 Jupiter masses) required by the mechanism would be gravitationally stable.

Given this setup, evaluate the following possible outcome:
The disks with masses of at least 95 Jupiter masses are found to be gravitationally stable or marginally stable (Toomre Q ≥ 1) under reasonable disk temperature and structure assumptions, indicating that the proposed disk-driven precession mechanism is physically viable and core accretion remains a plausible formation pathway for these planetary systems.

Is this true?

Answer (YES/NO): YES